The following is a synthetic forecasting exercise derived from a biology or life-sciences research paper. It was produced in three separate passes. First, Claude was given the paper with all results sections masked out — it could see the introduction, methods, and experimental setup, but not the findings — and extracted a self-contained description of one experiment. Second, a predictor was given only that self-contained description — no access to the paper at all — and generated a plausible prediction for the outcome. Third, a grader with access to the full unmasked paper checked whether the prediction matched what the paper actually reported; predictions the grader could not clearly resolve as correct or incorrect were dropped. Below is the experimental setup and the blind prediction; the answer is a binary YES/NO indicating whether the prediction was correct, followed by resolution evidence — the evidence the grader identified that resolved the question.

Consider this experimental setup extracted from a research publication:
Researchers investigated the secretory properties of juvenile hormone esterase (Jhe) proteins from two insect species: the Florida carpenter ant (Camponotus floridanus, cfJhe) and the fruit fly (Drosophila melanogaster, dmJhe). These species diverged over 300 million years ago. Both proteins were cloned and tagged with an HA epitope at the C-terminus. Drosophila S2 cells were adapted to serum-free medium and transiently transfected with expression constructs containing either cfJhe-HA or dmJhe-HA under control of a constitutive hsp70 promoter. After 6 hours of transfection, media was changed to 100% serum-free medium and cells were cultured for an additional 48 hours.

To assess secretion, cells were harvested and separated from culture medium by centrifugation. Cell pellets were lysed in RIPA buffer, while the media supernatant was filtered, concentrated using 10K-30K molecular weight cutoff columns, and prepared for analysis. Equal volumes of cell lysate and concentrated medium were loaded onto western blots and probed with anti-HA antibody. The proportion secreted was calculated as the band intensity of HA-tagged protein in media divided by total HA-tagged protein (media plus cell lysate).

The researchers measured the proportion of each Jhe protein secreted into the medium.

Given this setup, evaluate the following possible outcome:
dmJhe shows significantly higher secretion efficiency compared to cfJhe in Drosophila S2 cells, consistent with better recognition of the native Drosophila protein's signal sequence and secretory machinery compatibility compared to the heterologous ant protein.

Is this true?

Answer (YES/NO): NO